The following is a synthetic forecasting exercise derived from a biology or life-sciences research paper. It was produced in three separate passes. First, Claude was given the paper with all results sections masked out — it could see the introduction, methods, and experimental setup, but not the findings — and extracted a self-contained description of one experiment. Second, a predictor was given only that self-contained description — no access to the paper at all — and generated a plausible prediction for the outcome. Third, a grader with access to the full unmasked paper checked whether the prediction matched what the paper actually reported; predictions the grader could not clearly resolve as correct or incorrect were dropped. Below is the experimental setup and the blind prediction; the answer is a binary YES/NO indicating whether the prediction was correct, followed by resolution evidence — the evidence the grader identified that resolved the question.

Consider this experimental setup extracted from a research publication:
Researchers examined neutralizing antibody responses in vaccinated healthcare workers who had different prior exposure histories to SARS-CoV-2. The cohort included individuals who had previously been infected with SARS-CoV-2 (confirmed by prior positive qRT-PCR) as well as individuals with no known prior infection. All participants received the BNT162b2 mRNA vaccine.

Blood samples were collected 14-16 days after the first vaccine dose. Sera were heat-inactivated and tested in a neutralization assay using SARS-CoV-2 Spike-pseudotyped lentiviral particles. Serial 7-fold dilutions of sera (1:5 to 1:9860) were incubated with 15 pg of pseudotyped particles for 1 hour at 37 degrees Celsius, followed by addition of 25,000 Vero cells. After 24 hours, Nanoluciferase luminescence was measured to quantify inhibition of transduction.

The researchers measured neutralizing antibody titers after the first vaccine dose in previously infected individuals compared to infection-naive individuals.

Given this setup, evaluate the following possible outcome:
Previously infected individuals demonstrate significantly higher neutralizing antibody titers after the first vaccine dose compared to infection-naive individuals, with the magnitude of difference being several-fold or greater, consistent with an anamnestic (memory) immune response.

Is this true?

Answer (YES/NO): NO